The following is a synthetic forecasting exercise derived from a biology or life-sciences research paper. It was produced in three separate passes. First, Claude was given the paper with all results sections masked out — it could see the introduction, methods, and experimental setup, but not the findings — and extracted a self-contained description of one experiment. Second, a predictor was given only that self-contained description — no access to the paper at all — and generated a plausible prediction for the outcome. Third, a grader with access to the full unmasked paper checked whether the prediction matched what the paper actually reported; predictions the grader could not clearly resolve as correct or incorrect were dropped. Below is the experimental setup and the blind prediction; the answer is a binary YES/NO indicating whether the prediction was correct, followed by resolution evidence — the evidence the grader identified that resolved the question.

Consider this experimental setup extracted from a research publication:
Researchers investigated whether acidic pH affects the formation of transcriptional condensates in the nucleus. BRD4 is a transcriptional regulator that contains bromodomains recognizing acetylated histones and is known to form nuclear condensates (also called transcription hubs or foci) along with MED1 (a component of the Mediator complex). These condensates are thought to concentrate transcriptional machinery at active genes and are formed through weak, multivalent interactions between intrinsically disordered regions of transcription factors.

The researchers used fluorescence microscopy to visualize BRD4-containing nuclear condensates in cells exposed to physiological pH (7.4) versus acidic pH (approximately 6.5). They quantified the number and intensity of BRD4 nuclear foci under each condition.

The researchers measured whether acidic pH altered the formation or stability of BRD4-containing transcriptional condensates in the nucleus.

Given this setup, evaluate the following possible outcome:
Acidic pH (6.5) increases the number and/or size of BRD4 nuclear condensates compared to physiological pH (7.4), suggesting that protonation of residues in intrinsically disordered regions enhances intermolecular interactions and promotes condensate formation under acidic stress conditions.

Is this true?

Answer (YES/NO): NO